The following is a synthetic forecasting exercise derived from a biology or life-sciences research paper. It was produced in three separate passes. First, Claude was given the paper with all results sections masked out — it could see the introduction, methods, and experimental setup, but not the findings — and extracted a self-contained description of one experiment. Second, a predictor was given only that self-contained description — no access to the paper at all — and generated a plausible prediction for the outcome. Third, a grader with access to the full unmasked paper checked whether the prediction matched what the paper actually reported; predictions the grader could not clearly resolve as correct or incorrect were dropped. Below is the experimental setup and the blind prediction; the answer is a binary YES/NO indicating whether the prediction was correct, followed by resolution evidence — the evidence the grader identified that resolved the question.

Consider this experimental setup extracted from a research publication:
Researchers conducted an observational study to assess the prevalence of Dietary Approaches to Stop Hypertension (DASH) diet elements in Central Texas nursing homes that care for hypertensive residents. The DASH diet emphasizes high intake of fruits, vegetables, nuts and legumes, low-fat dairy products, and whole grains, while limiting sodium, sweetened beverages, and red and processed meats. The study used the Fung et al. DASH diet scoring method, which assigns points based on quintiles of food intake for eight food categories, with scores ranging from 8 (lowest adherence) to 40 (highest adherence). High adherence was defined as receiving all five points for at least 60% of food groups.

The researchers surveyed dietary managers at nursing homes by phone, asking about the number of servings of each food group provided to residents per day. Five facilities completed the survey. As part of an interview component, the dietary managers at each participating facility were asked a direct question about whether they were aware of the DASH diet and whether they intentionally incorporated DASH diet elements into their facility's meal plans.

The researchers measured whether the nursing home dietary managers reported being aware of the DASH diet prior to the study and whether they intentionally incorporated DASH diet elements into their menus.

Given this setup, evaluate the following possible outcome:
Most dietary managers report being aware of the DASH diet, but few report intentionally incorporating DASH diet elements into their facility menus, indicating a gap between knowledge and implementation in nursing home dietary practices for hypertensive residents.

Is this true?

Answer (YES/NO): NO